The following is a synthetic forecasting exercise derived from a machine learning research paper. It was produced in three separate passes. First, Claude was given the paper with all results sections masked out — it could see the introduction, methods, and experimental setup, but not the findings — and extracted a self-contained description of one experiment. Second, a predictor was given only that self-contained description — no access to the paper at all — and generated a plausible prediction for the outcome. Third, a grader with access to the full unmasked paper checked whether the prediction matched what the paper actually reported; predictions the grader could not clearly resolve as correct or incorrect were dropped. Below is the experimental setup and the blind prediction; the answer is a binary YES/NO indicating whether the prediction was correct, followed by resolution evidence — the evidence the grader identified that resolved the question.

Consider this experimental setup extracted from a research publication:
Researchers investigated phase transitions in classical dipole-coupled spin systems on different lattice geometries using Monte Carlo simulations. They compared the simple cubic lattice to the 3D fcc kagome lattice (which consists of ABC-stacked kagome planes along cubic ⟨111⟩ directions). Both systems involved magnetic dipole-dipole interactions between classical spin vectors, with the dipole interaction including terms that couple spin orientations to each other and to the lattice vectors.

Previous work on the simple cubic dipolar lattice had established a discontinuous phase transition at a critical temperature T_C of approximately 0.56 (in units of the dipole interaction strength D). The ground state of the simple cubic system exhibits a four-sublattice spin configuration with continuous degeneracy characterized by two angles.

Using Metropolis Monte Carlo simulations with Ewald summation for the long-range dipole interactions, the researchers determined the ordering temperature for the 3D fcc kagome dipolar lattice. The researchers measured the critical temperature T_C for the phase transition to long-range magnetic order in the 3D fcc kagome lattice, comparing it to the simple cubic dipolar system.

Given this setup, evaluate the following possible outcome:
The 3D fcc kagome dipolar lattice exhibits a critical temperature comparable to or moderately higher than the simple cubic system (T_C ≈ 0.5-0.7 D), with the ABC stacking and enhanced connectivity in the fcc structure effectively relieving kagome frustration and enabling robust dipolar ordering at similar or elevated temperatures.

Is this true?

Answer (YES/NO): NO